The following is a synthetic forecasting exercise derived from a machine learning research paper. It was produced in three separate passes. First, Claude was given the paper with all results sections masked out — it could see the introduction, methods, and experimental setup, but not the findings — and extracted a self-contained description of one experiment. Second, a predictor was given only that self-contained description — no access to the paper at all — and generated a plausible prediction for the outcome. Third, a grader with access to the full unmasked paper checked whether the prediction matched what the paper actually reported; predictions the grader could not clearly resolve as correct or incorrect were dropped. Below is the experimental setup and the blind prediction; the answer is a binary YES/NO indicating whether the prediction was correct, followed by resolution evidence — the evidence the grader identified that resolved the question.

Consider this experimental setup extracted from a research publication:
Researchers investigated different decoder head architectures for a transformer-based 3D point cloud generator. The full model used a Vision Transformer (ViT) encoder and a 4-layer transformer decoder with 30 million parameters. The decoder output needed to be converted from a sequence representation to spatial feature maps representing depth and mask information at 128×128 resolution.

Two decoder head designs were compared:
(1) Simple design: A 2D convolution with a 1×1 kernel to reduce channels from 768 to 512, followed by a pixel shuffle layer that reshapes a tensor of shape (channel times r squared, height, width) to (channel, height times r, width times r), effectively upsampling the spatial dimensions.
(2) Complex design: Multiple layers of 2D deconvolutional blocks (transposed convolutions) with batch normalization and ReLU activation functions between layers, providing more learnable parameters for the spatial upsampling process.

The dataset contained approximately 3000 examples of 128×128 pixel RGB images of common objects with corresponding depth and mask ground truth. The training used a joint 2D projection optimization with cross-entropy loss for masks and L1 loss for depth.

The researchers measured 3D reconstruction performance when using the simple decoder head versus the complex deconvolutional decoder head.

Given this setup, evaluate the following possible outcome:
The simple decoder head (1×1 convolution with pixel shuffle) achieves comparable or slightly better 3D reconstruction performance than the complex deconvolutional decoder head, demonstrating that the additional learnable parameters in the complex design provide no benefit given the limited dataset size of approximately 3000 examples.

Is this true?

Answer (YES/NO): NO